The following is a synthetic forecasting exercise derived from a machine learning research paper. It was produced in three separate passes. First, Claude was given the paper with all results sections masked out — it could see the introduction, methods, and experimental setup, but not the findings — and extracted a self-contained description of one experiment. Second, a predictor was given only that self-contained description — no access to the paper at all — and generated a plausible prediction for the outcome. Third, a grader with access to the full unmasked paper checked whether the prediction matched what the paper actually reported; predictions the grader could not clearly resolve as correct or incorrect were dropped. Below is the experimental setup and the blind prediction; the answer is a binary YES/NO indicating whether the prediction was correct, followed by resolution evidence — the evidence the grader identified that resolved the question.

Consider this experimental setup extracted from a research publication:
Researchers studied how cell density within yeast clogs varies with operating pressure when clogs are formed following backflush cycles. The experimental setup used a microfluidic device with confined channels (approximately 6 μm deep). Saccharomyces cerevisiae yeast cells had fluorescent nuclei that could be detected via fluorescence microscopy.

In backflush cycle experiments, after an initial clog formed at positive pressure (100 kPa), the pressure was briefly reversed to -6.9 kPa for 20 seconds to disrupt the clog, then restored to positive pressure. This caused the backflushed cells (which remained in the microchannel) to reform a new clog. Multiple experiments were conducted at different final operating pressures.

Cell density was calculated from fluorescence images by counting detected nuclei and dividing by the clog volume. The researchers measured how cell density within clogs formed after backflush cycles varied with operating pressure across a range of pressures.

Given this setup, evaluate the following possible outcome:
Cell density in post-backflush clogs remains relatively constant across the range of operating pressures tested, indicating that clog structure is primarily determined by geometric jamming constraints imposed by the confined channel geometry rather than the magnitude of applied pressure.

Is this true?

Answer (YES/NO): NO